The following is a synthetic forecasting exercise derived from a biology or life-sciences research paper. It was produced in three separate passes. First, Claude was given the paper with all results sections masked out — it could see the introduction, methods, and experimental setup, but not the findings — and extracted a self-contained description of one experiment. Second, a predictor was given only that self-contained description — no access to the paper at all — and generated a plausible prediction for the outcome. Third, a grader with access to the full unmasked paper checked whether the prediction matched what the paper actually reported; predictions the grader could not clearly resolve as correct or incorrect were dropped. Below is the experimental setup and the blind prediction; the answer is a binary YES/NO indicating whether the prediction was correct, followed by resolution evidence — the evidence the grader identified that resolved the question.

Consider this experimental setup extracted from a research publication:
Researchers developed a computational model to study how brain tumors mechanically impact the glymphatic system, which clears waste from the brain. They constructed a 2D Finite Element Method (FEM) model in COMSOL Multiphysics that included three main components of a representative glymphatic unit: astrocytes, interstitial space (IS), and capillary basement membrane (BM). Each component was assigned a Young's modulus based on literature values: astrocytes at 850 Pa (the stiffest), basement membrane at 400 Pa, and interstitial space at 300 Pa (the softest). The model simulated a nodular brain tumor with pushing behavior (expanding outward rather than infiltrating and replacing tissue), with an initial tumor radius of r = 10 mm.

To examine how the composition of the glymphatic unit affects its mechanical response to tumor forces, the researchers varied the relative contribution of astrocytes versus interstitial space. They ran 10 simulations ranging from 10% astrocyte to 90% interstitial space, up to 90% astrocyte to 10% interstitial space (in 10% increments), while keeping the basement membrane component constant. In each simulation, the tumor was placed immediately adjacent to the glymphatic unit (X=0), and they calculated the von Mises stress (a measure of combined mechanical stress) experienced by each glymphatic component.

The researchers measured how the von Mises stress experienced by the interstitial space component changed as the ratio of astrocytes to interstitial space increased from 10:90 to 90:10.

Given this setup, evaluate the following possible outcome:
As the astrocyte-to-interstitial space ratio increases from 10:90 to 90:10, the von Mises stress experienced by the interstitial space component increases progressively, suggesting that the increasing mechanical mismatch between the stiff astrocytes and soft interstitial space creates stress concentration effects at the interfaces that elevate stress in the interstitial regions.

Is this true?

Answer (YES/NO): NO